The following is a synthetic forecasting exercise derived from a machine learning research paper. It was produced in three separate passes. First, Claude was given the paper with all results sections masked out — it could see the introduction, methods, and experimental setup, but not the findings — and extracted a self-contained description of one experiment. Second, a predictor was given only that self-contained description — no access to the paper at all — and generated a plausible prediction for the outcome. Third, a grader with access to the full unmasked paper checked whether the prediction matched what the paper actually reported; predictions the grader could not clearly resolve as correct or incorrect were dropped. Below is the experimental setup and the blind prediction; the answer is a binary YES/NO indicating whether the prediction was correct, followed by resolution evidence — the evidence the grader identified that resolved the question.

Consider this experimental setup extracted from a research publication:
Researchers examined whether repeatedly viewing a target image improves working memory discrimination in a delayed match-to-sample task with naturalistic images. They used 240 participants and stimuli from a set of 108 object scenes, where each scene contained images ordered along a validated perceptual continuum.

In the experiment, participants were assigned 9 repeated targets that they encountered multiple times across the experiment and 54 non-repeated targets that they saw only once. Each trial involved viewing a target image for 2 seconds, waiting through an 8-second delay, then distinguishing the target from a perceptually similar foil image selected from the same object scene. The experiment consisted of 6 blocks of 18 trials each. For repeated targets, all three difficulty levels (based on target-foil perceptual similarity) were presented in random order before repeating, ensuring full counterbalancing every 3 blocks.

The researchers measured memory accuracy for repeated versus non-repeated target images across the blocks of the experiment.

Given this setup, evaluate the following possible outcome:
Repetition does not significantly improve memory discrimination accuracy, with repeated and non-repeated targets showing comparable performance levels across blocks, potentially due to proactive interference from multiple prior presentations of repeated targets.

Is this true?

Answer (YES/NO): NO